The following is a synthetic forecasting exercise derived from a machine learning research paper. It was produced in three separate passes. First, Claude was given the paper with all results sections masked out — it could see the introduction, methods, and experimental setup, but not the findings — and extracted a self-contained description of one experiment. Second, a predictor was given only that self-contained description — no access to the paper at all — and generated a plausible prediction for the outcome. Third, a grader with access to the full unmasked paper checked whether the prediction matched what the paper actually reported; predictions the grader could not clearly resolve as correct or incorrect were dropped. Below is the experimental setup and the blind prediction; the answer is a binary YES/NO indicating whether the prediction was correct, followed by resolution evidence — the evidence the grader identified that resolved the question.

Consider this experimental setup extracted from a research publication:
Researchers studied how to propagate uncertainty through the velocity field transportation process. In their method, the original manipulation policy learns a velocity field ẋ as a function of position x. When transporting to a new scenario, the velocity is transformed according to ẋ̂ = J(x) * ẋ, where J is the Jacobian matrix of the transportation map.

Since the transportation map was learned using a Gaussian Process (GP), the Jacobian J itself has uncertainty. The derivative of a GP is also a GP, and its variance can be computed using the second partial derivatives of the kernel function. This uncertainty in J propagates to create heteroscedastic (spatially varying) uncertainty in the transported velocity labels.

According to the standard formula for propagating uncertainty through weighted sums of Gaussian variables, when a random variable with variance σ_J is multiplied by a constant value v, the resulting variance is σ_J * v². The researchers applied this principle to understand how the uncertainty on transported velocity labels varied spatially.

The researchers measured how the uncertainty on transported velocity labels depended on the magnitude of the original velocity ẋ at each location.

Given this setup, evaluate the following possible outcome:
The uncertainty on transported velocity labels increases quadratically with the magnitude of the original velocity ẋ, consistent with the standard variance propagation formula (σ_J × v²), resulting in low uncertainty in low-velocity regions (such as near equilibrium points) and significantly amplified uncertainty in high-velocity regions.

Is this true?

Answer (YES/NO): YES